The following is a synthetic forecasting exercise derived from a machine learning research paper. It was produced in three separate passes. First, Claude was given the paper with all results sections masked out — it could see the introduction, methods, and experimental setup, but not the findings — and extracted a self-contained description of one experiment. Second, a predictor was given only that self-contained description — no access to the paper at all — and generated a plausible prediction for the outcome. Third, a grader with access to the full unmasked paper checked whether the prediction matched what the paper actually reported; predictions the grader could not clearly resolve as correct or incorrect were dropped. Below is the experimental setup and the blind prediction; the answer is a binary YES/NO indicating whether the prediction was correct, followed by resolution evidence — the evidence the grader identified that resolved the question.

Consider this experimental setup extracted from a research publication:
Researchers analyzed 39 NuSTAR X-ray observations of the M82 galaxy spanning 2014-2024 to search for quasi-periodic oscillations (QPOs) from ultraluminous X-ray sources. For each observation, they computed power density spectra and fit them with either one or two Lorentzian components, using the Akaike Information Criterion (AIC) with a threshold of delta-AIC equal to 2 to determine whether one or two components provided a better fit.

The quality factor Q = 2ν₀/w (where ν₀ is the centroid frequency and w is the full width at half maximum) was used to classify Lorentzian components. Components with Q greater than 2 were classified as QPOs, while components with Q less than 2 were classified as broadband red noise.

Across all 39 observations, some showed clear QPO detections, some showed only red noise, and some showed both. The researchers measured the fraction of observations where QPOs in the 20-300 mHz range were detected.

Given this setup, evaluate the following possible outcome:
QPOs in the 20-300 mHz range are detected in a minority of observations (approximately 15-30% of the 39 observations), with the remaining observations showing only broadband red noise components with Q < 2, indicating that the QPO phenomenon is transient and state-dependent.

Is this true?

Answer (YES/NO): NO